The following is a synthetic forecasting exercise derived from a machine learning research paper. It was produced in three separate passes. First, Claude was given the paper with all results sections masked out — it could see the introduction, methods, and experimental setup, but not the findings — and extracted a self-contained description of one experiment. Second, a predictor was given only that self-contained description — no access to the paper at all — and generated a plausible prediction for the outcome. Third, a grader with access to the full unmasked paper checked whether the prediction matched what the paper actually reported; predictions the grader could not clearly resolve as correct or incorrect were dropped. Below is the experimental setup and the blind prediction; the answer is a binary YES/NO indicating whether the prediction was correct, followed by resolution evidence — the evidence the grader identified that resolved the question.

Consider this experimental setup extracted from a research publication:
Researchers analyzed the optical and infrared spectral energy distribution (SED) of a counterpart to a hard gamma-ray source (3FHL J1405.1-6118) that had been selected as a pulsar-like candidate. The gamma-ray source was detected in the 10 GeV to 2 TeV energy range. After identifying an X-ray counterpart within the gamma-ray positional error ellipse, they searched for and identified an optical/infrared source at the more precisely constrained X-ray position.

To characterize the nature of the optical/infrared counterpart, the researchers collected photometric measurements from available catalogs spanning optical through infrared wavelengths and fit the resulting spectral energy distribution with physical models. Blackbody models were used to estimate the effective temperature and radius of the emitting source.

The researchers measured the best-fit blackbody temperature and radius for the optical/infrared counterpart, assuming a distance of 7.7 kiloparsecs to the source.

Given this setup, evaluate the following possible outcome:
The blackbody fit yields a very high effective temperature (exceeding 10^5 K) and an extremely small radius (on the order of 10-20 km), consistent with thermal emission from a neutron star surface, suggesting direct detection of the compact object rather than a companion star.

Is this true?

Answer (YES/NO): NO